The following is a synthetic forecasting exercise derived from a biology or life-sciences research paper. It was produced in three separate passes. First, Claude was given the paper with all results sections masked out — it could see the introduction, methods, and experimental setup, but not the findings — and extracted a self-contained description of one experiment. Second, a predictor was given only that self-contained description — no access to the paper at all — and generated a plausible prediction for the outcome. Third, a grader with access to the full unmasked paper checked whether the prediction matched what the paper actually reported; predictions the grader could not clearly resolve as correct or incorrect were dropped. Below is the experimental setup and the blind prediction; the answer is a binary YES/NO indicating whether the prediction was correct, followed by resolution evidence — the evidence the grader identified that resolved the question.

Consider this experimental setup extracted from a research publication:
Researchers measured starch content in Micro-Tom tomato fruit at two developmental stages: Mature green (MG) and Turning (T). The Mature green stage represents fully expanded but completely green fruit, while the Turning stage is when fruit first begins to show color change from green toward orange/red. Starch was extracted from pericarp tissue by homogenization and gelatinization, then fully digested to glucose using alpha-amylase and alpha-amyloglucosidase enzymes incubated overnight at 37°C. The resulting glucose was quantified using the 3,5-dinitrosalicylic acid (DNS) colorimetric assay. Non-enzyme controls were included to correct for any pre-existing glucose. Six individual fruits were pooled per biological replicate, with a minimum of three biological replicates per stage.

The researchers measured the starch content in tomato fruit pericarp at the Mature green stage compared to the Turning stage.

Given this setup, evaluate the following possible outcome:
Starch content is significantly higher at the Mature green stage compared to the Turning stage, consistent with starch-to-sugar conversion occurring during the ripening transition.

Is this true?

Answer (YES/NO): YES